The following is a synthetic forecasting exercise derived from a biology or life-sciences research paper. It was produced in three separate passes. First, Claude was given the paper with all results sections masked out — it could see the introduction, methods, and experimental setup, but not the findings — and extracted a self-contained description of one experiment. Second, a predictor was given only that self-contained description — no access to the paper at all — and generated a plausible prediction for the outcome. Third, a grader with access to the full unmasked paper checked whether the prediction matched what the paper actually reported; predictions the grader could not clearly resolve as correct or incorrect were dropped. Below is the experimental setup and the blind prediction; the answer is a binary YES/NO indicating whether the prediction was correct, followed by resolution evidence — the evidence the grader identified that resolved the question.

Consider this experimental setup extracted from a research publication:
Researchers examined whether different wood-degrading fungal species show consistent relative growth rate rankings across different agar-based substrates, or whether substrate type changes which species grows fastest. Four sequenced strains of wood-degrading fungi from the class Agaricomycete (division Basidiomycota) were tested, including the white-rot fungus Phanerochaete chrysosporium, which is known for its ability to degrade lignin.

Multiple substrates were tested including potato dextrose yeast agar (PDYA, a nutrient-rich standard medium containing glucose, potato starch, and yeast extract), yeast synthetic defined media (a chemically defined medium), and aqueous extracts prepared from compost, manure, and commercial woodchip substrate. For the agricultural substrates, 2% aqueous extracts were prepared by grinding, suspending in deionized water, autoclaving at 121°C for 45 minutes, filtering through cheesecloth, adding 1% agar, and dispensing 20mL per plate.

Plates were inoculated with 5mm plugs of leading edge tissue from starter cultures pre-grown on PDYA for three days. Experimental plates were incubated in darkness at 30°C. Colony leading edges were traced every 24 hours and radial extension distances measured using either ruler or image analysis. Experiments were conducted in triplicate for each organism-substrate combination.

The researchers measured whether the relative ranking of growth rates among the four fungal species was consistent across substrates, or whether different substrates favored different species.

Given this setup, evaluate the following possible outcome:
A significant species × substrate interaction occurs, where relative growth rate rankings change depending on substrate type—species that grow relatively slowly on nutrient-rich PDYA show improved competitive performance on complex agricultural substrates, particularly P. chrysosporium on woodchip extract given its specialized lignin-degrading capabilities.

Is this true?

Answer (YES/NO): NO